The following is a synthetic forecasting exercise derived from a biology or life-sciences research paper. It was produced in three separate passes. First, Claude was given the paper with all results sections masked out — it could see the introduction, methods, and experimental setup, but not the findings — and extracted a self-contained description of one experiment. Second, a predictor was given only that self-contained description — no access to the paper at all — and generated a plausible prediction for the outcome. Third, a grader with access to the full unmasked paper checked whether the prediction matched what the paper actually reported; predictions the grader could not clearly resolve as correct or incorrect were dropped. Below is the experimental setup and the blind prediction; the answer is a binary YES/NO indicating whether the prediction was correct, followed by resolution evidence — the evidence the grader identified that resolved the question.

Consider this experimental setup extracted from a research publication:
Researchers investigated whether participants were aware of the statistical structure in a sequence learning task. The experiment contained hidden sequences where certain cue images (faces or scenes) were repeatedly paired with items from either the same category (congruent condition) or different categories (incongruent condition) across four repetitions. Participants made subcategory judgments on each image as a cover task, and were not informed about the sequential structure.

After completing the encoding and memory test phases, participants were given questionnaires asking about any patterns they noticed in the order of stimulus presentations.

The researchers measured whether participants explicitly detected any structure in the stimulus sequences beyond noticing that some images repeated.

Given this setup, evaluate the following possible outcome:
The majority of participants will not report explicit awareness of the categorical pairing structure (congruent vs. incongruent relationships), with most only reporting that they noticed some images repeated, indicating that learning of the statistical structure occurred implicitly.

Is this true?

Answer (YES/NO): YES